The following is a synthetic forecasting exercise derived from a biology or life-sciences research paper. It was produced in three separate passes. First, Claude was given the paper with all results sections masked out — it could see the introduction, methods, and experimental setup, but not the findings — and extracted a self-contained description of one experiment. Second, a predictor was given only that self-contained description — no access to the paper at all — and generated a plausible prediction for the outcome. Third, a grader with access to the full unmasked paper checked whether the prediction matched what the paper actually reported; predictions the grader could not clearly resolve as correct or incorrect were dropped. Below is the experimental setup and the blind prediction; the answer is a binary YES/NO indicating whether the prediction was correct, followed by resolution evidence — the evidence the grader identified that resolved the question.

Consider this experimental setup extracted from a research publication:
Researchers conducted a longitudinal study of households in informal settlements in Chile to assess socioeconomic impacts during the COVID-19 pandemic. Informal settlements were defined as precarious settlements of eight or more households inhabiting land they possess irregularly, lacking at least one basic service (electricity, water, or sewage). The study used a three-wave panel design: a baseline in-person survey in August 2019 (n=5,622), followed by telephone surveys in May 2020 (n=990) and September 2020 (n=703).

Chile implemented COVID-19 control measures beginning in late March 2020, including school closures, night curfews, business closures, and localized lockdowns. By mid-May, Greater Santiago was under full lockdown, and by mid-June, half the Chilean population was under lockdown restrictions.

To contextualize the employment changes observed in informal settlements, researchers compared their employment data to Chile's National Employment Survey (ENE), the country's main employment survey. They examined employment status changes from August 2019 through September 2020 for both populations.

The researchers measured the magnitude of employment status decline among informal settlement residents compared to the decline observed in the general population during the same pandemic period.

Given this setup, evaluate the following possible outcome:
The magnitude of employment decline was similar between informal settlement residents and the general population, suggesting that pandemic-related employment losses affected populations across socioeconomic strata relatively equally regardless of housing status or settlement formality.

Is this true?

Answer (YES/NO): NO